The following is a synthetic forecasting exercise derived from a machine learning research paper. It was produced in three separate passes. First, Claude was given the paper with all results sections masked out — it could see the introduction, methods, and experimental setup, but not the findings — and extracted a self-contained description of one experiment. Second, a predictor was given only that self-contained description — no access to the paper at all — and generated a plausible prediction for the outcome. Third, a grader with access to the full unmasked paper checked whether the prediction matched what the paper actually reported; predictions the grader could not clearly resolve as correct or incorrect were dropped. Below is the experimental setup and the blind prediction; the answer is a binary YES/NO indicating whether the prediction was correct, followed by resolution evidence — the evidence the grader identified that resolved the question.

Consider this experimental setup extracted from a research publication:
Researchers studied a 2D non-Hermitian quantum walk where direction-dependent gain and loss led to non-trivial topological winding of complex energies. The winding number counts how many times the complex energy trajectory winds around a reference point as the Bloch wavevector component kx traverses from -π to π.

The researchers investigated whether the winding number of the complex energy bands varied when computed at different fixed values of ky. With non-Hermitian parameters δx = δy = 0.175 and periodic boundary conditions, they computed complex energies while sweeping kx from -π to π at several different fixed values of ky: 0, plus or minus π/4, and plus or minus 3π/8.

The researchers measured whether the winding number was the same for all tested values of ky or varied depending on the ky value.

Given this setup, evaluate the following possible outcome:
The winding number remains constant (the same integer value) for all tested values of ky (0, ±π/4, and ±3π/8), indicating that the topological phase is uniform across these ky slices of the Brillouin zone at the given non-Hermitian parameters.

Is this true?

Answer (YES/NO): YES